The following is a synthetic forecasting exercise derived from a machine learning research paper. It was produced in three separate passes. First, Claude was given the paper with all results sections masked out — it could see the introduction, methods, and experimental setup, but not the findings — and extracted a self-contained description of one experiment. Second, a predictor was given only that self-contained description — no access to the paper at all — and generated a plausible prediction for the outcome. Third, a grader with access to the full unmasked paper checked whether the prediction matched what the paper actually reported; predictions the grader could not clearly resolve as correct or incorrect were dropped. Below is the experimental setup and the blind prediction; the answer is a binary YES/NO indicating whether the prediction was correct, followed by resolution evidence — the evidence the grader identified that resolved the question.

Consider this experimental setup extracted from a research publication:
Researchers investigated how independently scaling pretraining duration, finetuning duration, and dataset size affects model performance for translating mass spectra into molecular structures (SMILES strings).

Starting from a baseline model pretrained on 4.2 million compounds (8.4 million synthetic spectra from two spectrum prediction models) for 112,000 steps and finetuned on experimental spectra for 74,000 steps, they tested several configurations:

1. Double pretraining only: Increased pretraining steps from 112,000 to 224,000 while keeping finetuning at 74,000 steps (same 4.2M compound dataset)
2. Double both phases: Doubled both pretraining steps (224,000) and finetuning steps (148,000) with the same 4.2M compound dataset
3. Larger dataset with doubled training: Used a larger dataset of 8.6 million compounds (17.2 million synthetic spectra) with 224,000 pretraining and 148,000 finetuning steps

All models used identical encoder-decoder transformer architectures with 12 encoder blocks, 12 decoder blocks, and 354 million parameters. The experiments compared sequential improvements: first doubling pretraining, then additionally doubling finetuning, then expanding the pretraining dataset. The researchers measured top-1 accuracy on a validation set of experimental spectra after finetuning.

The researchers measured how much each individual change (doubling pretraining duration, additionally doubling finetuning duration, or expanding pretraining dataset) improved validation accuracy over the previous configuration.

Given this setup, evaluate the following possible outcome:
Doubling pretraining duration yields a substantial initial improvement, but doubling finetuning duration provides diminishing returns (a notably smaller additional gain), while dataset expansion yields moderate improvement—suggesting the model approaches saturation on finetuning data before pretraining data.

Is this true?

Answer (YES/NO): YES